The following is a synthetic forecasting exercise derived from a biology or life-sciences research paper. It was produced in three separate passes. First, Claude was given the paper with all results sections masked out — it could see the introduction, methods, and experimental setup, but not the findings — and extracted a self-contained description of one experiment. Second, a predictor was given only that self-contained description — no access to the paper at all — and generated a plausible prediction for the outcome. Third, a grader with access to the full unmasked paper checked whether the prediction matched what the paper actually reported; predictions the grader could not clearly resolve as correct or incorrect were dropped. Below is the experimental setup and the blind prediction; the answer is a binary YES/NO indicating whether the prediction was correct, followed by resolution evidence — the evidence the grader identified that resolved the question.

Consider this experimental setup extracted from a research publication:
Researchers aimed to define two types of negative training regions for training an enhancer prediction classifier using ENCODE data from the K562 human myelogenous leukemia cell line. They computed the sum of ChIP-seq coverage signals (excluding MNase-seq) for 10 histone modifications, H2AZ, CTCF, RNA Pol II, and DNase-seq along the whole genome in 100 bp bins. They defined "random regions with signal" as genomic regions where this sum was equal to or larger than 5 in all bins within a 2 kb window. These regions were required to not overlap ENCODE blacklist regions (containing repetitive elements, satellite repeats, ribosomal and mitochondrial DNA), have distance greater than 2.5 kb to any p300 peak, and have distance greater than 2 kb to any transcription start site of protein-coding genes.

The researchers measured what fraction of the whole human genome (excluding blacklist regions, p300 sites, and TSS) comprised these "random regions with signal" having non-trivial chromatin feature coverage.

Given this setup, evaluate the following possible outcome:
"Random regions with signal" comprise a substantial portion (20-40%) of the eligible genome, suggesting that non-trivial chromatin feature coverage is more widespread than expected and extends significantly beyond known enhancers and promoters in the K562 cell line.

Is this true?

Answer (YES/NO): NO